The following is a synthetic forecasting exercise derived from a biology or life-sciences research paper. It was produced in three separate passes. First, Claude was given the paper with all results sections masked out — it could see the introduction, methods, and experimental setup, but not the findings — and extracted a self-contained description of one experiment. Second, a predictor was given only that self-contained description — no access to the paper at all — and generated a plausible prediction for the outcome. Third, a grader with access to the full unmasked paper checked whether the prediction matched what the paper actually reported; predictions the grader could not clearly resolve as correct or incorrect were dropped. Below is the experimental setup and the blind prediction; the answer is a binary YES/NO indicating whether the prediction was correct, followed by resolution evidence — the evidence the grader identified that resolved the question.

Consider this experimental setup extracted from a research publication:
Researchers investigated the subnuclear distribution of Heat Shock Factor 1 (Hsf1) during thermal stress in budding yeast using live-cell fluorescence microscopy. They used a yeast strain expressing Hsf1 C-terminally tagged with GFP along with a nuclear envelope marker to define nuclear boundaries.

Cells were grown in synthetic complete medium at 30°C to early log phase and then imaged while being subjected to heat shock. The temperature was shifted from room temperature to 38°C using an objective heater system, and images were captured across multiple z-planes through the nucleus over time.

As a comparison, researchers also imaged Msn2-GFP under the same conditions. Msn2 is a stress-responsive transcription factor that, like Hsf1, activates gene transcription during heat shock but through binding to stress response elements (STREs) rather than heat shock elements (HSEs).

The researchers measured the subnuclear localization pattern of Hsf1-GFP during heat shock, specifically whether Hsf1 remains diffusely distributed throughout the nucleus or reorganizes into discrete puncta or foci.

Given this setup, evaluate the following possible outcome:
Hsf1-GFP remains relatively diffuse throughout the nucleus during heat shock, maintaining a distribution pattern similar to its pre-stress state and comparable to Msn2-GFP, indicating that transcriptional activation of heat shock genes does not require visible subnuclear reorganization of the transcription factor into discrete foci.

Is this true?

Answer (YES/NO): NO